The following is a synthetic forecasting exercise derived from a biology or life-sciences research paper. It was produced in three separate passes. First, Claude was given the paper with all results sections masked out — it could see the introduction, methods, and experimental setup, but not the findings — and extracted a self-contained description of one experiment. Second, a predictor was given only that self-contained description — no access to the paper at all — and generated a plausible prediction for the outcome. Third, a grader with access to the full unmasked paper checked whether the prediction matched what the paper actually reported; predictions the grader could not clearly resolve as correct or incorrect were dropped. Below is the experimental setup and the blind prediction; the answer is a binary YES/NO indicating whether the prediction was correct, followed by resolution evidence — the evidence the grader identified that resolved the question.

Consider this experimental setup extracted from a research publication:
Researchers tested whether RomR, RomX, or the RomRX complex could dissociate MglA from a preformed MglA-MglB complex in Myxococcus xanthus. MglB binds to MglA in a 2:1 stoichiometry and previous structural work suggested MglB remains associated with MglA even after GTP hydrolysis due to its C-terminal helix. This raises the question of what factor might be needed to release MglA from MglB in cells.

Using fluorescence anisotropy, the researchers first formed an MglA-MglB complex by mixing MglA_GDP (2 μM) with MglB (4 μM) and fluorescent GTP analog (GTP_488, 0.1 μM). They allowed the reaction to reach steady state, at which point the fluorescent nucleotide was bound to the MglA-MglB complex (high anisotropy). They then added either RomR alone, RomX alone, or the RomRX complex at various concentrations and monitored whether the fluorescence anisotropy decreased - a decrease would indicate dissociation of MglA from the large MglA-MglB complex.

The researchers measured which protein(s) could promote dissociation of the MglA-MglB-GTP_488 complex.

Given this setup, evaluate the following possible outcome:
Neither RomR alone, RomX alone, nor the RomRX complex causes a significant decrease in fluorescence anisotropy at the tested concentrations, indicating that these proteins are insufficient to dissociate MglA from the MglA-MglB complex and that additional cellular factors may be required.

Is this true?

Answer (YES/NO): NO